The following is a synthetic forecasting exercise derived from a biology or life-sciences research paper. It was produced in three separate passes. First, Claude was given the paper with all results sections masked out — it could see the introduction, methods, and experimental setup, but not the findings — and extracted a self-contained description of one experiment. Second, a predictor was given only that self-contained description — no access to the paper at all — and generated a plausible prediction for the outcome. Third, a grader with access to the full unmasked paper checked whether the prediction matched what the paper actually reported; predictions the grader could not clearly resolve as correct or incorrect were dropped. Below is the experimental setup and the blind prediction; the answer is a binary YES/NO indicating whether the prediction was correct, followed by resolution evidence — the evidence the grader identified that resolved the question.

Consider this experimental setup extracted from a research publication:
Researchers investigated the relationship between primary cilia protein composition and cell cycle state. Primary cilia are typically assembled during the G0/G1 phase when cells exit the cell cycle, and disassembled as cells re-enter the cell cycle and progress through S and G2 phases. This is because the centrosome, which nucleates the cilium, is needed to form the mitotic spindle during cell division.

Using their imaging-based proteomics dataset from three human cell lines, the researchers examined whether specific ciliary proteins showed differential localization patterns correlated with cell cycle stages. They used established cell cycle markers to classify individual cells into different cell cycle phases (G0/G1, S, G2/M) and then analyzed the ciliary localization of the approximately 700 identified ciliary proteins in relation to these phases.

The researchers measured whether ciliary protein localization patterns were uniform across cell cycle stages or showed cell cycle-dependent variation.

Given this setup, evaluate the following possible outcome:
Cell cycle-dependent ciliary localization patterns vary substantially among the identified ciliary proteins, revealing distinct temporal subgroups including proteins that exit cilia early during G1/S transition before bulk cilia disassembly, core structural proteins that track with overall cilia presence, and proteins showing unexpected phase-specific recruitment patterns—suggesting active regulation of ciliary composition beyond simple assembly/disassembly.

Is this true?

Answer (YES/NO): NO